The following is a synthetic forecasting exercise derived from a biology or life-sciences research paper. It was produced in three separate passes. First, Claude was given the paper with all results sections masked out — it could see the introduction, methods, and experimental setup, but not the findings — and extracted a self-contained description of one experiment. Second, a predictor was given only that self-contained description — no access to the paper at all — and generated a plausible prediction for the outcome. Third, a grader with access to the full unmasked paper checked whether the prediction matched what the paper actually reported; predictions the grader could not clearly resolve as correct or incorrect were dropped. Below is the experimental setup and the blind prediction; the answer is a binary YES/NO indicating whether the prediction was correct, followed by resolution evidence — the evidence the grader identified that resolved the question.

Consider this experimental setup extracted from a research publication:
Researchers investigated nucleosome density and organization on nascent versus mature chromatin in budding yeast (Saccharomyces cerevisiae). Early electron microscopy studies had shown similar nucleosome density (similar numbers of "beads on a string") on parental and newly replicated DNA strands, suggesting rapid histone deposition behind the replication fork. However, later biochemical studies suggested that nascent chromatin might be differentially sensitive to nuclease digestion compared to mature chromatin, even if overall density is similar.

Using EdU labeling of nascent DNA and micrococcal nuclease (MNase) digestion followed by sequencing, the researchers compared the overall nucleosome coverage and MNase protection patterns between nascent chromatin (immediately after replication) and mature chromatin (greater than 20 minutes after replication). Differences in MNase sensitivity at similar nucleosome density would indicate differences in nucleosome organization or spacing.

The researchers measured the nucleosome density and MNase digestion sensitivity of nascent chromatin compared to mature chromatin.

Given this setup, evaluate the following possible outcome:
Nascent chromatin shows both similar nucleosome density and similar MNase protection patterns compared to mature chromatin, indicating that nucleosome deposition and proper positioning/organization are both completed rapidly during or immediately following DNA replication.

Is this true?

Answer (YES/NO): NO